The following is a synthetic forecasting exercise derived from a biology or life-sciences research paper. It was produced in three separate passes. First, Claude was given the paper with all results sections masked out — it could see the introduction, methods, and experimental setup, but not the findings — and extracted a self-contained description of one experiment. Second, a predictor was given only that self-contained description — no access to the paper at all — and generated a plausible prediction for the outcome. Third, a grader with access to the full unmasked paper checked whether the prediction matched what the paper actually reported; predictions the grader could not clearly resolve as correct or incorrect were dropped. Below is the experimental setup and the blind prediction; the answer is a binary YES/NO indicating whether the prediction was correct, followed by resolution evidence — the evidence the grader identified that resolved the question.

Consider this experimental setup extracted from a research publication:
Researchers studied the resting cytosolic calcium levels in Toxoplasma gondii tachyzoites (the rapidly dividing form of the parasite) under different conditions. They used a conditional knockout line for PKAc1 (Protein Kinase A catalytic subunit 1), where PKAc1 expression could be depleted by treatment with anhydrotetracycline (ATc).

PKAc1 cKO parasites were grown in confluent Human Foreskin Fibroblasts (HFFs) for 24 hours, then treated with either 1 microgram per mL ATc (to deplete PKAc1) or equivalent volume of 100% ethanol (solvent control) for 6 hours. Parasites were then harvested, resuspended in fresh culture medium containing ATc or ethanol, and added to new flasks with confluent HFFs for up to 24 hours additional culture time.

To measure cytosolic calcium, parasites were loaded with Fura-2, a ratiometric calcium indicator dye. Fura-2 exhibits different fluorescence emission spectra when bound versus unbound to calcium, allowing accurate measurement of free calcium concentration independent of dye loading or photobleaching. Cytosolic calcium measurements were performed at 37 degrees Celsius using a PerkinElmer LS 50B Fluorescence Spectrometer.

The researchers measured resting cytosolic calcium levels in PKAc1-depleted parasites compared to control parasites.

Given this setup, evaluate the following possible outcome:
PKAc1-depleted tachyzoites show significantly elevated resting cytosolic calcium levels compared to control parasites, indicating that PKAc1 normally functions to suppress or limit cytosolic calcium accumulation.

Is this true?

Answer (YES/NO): YES